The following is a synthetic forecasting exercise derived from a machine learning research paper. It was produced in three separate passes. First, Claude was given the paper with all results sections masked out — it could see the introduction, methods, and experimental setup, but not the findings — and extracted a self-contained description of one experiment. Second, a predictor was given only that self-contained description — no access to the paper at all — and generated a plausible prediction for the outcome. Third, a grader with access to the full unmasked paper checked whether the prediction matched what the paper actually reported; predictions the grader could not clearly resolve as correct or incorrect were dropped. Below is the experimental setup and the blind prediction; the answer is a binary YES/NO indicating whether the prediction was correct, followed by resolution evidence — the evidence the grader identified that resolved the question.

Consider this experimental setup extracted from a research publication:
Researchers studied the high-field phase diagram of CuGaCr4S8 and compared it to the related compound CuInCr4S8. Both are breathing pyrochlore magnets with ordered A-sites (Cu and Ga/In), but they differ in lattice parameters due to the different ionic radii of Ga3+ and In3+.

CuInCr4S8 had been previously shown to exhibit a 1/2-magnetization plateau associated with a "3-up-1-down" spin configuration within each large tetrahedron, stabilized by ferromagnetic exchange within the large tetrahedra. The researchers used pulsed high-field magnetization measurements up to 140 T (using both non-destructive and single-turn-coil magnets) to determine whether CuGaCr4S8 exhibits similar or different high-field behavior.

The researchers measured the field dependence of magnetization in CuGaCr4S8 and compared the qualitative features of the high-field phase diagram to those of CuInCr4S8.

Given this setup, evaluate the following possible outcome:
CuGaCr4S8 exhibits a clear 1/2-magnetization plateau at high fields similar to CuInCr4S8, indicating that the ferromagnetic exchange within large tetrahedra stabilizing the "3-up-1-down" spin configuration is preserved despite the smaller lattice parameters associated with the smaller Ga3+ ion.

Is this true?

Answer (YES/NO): YES